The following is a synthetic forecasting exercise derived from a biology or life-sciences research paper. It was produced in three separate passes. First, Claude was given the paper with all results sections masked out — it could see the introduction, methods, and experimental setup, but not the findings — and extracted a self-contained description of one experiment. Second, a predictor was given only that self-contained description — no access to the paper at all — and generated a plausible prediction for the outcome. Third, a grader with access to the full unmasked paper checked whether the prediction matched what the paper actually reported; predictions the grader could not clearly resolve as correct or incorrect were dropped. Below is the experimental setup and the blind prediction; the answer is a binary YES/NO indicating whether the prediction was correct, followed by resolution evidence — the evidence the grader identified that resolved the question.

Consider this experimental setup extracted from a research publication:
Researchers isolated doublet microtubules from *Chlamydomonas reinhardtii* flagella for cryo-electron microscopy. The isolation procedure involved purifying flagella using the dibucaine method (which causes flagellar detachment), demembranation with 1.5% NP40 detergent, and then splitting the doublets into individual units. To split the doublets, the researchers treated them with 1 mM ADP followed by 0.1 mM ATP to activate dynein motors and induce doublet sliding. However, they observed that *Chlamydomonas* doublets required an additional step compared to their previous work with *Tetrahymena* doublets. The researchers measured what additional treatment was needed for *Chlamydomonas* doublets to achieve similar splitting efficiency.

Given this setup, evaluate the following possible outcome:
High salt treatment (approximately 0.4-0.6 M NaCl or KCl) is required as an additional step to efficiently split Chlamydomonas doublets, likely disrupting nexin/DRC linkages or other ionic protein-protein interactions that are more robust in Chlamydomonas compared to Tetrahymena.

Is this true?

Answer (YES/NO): NO